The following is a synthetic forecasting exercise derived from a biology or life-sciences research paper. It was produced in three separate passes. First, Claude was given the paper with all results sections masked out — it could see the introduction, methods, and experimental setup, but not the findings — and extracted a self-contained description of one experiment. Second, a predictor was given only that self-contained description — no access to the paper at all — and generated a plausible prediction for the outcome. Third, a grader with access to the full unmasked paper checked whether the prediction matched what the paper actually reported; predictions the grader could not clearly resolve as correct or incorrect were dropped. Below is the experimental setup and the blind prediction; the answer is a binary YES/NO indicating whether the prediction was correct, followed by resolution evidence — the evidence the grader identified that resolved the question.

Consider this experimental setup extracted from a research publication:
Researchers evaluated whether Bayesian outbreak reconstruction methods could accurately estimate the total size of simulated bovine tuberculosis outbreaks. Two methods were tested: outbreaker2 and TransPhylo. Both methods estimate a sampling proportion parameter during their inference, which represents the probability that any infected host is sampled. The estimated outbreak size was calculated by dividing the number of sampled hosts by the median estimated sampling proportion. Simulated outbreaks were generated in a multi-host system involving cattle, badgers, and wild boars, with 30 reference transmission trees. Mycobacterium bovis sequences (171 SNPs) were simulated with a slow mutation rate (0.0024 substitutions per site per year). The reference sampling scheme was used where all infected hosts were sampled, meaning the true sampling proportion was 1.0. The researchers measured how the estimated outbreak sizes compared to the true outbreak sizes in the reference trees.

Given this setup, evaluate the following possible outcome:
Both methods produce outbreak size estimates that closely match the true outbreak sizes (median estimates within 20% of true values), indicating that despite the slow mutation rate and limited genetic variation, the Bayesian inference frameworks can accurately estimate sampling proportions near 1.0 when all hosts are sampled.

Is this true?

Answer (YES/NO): NO